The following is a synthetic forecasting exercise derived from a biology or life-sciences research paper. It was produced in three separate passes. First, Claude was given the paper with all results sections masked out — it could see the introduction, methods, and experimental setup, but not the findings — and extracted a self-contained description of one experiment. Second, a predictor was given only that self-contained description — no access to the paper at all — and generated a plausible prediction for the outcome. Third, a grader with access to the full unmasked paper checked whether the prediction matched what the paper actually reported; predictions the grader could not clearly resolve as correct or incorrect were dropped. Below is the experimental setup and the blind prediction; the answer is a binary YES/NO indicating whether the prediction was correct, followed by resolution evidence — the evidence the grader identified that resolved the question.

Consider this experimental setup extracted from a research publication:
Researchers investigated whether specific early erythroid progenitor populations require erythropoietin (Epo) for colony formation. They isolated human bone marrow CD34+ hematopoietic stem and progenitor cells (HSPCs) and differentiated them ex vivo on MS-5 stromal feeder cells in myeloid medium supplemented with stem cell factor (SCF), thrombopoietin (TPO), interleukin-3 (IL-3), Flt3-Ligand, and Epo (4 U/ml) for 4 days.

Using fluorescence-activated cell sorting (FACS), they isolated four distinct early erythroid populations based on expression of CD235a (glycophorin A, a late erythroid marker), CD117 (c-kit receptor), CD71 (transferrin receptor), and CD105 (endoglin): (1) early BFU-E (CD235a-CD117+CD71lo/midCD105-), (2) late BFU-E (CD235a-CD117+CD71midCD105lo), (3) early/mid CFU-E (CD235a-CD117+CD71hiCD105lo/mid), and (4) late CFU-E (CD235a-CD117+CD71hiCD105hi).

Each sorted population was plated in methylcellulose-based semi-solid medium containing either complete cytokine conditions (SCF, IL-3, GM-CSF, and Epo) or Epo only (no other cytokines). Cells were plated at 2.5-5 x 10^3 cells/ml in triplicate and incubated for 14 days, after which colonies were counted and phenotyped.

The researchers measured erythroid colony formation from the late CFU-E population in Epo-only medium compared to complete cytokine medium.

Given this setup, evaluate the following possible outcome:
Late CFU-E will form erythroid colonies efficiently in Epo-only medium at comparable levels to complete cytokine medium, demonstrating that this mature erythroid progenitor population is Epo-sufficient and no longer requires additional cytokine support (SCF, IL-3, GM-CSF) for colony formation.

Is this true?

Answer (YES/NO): YES